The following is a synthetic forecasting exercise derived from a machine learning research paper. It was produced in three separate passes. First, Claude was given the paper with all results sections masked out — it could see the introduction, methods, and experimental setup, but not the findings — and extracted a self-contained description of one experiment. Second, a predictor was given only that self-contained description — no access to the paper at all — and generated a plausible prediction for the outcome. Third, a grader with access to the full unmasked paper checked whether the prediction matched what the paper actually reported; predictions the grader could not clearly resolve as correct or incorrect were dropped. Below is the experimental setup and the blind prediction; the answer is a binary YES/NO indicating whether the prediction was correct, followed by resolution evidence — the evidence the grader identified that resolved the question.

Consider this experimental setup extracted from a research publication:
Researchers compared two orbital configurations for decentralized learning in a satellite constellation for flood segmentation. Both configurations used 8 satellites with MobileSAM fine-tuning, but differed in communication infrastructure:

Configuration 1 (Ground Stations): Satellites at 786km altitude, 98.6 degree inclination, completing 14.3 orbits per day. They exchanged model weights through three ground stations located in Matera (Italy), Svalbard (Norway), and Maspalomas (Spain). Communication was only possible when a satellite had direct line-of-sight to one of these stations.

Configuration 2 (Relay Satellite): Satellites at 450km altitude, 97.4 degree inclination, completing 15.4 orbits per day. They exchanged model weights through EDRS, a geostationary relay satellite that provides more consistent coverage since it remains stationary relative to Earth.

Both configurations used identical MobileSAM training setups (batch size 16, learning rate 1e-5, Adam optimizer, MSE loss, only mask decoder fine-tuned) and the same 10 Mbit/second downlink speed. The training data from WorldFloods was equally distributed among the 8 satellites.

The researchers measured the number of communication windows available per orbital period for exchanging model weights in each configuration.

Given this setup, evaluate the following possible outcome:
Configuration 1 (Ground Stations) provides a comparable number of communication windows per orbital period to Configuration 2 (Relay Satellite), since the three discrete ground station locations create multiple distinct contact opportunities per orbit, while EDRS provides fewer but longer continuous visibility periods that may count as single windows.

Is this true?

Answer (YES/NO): NO